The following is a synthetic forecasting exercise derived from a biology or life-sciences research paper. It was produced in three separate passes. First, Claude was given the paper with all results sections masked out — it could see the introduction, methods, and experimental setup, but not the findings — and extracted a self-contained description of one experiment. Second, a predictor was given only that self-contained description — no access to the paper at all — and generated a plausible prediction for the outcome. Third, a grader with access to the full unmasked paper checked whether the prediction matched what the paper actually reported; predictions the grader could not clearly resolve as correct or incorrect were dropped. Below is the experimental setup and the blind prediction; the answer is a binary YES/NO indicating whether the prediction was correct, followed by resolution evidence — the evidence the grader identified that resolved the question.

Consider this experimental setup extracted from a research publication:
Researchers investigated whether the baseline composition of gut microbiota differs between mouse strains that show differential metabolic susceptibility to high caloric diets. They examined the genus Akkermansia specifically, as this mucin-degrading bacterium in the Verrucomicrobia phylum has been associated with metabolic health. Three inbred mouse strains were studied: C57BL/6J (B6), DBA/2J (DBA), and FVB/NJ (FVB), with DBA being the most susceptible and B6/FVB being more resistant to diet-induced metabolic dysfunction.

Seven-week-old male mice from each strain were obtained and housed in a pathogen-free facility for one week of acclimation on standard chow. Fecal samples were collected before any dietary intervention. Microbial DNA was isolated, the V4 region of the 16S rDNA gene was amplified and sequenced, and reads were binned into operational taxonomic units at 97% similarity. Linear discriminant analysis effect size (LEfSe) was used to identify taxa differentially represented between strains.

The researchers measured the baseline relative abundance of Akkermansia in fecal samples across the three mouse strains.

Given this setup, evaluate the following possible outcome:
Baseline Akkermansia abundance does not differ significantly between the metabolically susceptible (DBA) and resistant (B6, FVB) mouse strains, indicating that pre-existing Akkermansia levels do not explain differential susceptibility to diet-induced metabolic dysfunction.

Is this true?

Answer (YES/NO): NO